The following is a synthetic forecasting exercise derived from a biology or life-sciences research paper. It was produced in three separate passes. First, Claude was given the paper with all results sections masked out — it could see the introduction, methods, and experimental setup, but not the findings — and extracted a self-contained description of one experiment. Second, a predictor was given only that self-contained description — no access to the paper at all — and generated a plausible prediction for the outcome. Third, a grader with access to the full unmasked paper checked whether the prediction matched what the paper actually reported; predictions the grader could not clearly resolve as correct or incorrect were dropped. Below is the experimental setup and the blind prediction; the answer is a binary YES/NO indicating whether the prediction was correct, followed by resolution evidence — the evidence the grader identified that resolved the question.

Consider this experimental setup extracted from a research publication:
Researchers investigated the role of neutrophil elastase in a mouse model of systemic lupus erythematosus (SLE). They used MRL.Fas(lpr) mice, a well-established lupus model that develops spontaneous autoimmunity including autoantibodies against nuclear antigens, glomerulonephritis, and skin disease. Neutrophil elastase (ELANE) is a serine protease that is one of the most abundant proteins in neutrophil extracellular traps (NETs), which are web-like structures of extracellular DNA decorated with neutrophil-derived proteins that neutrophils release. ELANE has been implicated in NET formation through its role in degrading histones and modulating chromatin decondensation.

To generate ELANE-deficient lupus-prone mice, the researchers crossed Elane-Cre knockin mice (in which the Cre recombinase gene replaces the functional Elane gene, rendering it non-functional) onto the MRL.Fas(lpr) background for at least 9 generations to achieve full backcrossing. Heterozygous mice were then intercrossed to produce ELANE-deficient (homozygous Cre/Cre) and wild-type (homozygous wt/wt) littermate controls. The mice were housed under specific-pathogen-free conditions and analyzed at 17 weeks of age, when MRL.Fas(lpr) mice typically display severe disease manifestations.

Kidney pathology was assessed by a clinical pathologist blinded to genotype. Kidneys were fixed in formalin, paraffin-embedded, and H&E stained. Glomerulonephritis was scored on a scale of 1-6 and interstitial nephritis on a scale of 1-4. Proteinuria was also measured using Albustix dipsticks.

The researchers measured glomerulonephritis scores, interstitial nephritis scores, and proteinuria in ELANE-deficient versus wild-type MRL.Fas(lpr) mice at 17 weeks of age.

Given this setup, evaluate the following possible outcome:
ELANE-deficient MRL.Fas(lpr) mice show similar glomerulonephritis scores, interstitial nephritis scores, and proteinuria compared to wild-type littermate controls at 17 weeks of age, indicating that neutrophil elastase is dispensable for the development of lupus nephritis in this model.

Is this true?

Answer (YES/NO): YES